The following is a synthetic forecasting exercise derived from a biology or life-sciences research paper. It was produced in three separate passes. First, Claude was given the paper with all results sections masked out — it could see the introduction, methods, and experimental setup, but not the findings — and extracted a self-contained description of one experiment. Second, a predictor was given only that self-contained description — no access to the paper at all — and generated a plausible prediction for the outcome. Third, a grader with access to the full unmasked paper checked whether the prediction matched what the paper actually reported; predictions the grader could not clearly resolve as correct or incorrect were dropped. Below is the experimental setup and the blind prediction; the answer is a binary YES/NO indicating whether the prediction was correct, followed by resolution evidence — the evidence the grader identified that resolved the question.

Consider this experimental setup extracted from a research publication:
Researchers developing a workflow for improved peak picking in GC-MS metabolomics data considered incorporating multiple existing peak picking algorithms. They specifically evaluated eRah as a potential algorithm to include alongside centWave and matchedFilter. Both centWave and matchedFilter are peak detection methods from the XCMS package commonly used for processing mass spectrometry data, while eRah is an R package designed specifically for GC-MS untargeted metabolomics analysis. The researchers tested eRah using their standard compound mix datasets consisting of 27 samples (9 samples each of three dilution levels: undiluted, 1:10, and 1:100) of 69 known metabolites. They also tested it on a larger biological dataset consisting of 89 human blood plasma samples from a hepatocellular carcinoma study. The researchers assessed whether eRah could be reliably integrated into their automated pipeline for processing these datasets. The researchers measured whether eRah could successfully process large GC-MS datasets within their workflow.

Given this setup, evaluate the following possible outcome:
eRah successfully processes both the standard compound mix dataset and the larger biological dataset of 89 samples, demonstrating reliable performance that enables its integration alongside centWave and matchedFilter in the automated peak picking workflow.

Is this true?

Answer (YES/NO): NO